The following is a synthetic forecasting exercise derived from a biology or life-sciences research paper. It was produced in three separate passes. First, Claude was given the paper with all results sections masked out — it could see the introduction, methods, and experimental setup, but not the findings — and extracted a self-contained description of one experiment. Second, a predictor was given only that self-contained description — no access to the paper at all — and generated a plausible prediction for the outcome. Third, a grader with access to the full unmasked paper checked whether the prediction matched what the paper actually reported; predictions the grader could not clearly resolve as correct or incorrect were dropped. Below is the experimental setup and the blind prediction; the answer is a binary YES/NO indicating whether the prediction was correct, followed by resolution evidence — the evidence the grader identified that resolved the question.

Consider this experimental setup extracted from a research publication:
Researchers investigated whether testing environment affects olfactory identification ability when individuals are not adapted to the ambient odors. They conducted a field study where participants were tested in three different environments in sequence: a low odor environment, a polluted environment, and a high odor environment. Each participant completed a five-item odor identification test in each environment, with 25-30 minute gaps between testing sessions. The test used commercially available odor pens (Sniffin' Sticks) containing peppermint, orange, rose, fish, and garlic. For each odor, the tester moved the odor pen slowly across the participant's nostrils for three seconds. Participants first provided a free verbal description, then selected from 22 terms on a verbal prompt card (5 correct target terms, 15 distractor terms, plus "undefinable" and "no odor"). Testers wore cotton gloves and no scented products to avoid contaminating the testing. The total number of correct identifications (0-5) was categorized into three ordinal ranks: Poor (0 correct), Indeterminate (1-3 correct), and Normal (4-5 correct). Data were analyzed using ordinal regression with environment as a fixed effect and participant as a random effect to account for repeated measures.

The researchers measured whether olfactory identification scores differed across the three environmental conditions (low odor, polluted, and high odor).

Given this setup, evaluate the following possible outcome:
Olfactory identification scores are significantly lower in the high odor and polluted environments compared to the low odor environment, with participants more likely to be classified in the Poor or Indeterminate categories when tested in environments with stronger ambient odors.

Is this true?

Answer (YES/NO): NO